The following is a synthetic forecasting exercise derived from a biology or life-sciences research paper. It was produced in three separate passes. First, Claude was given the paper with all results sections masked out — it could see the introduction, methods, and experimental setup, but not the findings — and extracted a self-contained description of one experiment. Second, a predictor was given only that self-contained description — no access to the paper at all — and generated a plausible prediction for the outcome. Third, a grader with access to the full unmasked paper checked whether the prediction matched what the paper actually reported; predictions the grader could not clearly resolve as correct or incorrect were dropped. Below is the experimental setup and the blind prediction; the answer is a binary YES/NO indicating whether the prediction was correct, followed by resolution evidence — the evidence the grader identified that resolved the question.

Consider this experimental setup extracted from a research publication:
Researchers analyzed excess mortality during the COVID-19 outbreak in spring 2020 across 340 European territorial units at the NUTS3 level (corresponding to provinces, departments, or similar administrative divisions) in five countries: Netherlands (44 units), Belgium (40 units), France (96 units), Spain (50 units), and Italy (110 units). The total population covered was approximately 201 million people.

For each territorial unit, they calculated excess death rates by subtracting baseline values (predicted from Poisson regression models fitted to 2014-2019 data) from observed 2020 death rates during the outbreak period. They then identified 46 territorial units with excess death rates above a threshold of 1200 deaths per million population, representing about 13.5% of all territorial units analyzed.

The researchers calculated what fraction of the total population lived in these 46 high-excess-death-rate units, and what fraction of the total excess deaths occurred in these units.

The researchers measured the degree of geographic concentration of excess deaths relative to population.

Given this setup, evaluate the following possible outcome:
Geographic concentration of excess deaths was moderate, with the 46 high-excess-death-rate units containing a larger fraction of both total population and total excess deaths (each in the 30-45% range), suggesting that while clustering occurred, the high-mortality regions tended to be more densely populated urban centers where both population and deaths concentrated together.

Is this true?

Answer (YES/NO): NO